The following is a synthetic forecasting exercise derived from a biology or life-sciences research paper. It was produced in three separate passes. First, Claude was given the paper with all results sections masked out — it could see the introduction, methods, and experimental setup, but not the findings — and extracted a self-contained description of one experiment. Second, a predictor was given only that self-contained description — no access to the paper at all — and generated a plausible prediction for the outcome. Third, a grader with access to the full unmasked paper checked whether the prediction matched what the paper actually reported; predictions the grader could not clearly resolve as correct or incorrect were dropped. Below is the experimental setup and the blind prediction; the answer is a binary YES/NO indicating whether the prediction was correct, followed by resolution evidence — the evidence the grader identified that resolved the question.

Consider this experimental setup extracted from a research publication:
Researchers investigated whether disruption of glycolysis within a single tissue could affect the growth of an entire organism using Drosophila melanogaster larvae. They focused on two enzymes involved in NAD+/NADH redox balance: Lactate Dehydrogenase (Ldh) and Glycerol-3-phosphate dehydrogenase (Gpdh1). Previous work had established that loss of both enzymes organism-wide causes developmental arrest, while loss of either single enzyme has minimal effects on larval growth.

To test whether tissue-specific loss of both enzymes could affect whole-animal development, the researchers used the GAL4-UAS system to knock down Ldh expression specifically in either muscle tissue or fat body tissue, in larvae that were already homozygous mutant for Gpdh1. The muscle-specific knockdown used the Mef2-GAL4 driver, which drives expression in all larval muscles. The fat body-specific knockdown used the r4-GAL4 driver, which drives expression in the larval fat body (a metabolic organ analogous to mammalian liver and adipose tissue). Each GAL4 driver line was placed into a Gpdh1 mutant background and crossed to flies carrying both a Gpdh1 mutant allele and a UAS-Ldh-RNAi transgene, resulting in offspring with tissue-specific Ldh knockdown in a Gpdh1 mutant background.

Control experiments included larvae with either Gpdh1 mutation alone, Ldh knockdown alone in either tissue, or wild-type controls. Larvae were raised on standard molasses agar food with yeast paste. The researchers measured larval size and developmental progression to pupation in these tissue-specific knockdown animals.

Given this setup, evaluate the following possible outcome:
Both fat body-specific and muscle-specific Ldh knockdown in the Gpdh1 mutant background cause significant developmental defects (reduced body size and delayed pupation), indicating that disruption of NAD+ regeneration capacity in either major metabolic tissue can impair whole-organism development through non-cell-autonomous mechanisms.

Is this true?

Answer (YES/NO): YES